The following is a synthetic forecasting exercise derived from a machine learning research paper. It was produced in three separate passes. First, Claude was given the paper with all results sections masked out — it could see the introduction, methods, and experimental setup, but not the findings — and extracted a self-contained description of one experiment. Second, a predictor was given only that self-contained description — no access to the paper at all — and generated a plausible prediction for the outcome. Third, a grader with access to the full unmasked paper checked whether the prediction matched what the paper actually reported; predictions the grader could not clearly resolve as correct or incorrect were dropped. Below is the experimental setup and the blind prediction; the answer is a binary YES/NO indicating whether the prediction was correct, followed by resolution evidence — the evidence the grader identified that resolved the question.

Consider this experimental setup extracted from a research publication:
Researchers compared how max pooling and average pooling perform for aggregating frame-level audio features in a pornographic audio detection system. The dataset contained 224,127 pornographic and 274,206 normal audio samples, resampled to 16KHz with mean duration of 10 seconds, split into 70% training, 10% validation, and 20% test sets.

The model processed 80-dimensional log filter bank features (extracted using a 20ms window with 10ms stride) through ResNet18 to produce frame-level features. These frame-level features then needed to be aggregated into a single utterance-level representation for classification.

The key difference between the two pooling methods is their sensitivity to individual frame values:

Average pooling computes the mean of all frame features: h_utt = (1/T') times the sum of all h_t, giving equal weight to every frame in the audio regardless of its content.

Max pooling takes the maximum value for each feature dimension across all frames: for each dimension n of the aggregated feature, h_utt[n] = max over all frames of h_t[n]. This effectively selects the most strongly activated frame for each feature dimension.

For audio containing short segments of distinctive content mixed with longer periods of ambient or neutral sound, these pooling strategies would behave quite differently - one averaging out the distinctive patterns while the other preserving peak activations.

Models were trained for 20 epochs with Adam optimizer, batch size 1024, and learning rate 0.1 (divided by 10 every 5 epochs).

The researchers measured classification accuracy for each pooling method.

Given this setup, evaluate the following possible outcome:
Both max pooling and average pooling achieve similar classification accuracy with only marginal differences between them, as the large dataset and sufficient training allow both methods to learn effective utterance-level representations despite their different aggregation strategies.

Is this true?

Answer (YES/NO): NO